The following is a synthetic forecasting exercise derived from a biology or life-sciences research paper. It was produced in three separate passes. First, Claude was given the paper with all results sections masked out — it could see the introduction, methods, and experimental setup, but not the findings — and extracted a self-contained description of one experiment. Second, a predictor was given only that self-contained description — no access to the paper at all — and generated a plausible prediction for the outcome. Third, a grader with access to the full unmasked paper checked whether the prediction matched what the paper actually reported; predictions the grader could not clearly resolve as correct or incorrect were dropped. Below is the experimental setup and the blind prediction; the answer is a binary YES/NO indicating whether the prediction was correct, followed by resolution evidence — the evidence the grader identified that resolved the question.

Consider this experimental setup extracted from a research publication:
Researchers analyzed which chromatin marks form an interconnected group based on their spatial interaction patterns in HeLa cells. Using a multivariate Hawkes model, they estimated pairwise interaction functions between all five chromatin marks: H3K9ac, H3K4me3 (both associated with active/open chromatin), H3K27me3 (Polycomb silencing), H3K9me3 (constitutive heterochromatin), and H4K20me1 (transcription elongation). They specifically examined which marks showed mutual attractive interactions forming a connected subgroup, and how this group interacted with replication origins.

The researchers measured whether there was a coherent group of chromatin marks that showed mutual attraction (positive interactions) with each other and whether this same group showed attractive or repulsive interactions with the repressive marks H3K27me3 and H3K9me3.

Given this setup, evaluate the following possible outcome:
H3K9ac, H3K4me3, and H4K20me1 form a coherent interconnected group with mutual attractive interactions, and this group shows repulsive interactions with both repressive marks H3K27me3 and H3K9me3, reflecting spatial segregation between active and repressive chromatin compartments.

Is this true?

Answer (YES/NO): YES